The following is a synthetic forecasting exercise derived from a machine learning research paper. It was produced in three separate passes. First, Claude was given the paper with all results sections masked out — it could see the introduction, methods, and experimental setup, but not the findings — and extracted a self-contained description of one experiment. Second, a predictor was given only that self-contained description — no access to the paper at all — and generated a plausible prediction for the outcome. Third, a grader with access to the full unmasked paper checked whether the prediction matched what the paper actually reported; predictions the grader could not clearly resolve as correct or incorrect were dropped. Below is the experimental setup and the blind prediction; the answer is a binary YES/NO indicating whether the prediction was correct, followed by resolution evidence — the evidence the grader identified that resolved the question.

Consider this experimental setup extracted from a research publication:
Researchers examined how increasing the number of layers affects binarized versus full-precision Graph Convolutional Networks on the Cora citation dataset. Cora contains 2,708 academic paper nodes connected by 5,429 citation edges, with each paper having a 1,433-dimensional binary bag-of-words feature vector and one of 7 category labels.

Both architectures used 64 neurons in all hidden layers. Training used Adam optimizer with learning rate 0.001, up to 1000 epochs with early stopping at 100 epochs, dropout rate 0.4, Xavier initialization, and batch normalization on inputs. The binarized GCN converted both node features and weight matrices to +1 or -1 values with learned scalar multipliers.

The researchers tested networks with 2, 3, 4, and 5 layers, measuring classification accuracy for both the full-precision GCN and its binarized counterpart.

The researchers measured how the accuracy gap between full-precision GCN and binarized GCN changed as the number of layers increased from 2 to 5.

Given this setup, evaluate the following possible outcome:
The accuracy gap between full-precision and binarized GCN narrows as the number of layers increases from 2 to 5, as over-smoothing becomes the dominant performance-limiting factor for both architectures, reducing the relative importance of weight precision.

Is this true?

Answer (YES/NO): NO